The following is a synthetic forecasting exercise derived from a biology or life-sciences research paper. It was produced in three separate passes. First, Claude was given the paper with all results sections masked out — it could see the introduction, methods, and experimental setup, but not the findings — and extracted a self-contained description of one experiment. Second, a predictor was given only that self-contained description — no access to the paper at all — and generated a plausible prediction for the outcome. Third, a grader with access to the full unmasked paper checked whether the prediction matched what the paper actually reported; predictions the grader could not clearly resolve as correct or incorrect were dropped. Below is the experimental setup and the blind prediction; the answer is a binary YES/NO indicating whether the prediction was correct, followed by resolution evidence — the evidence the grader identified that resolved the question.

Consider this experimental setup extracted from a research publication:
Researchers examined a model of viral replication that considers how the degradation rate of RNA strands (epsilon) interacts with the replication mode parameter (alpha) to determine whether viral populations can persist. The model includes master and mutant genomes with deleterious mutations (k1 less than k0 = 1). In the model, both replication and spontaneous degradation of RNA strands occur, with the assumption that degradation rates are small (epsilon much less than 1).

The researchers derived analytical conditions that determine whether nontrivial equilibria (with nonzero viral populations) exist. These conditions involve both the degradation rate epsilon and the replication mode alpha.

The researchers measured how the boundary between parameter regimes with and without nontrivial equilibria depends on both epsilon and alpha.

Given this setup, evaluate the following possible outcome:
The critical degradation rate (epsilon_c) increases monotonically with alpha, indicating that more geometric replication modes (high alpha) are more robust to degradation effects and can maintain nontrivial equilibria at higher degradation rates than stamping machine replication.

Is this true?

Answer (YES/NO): YES